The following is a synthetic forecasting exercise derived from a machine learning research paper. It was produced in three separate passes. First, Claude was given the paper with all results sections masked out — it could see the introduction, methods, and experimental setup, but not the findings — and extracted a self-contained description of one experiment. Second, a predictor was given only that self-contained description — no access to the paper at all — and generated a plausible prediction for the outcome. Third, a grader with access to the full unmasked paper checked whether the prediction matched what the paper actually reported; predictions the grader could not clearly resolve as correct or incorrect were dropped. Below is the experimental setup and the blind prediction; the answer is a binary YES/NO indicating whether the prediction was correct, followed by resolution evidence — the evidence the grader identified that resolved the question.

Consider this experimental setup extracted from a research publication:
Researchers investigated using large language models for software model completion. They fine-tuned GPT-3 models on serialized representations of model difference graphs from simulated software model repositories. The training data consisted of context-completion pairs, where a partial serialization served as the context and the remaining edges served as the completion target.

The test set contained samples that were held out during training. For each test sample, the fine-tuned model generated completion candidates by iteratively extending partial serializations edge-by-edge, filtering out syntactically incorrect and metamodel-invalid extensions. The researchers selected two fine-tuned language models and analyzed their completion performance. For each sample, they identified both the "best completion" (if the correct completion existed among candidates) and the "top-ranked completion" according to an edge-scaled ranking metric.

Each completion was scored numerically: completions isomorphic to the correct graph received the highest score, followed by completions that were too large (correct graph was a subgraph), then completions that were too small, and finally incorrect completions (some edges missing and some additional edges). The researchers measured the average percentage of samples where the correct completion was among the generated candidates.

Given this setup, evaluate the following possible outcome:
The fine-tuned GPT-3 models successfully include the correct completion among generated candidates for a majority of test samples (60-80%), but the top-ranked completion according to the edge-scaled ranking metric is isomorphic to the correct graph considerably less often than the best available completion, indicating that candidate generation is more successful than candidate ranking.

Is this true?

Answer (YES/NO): NO